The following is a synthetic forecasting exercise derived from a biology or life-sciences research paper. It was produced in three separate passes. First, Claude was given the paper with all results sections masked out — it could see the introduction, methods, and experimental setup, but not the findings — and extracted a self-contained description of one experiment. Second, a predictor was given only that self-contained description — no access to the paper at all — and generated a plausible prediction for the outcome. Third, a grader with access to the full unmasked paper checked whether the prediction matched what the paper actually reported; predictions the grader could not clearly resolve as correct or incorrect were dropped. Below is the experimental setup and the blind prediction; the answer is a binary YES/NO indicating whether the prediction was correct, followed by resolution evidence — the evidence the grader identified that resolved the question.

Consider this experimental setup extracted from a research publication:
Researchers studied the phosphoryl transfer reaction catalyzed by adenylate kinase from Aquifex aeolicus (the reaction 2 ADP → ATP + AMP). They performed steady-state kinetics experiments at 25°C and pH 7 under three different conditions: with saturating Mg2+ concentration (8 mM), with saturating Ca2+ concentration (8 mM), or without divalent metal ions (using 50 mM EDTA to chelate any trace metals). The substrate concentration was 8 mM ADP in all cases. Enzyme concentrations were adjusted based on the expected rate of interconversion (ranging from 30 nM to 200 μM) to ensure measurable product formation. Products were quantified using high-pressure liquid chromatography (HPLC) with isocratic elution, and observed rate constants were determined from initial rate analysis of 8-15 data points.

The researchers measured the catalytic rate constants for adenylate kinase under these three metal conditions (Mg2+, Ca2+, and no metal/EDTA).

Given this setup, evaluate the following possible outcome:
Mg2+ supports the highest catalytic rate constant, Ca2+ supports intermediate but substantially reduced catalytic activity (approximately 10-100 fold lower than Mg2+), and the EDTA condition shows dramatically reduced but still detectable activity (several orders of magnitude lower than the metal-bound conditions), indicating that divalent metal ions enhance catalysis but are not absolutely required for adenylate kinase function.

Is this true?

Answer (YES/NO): YES